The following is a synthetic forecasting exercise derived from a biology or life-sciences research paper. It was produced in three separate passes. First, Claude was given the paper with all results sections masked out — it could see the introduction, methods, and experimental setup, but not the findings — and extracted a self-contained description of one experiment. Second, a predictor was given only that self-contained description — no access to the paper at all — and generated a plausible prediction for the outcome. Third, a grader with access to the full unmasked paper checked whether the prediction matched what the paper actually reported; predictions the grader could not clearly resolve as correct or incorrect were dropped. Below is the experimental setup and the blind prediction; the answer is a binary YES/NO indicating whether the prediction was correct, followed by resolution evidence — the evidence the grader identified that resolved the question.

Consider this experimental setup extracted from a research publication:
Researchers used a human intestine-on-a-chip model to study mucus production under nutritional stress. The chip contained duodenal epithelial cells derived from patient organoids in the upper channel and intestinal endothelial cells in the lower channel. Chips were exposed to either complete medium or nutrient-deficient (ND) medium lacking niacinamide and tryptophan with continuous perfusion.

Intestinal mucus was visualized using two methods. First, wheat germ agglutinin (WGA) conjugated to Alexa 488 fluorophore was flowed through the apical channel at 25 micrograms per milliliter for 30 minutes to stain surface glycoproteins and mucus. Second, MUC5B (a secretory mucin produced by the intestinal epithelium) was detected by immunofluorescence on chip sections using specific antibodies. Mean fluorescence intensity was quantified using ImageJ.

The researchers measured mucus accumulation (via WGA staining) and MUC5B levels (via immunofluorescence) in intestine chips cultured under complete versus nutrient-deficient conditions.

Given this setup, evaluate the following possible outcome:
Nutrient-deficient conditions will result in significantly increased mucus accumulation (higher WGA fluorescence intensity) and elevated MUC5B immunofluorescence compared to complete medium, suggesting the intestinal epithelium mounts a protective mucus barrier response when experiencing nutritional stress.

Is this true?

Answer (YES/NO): NO